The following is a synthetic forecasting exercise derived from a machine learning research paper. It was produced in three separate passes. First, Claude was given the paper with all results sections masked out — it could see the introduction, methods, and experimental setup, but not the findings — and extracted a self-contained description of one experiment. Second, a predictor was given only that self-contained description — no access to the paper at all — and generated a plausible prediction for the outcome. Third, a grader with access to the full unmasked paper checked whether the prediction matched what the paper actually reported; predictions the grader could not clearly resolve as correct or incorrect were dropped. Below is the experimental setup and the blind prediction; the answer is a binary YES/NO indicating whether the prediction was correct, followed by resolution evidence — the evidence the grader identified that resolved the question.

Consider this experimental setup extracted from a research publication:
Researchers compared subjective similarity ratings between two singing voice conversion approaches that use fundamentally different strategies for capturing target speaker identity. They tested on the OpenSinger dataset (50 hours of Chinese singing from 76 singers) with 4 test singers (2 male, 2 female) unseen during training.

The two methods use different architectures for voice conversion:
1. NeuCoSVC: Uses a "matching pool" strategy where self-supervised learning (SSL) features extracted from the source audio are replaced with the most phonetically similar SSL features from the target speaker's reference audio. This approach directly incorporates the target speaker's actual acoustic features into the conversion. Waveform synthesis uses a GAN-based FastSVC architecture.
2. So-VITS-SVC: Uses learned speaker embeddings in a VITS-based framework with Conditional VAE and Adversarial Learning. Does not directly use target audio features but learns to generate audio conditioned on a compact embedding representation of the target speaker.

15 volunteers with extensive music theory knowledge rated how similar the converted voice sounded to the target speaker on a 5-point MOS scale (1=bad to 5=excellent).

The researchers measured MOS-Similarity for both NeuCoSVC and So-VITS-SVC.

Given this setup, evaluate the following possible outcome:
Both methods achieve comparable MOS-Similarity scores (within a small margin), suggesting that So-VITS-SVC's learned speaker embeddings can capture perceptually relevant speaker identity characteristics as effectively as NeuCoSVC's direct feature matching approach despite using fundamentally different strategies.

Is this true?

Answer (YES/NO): NO